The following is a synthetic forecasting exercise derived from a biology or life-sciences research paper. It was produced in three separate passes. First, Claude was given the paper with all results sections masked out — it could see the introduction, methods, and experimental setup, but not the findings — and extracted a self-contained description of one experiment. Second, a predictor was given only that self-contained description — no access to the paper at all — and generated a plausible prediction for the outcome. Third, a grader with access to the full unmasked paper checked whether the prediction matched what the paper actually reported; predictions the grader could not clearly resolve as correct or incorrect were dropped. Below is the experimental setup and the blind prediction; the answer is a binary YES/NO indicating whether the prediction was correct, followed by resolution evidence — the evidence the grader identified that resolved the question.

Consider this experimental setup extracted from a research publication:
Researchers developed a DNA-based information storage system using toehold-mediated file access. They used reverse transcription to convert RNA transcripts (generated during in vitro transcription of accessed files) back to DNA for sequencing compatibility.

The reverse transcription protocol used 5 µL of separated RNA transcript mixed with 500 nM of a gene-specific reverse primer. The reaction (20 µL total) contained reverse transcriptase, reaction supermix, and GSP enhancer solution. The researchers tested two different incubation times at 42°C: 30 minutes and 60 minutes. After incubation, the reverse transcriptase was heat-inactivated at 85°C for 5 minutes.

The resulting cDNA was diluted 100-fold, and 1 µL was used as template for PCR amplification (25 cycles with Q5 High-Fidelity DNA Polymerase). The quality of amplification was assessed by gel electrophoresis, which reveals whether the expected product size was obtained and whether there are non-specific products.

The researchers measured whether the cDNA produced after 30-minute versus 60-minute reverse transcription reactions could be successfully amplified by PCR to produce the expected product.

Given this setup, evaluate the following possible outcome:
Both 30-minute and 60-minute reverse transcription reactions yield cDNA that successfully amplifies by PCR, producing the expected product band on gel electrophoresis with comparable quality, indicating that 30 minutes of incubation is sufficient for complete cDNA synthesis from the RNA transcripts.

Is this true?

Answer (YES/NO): YES